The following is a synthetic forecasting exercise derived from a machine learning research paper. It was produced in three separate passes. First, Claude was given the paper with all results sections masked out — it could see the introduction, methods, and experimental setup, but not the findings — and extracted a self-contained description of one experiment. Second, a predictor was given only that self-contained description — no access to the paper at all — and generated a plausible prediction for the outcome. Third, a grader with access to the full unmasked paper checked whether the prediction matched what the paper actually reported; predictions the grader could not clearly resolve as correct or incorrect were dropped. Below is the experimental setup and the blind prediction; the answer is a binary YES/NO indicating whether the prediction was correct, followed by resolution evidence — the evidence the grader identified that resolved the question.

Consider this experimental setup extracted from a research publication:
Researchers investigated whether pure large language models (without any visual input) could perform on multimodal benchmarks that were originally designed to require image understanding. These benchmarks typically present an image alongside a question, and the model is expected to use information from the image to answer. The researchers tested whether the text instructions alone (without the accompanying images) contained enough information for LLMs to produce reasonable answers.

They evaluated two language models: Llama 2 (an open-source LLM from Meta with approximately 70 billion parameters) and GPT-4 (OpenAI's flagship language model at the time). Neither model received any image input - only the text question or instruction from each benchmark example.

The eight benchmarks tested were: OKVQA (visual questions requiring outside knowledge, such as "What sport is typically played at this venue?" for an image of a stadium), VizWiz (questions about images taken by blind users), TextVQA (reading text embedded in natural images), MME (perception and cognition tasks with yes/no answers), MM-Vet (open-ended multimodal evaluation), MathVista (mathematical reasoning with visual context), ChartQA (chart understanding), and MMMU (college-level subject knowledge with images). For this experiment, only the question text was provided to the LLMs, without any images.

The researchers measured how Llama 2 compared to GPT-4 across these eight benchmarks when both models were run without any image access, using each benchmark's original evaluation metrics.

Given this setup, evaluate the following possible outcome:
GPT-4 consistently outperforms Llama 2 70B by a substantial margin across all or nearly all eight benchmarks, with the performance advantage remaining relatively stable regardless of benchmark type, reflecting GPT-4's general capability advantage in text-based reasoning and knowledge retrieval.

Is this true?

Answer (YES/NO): NO